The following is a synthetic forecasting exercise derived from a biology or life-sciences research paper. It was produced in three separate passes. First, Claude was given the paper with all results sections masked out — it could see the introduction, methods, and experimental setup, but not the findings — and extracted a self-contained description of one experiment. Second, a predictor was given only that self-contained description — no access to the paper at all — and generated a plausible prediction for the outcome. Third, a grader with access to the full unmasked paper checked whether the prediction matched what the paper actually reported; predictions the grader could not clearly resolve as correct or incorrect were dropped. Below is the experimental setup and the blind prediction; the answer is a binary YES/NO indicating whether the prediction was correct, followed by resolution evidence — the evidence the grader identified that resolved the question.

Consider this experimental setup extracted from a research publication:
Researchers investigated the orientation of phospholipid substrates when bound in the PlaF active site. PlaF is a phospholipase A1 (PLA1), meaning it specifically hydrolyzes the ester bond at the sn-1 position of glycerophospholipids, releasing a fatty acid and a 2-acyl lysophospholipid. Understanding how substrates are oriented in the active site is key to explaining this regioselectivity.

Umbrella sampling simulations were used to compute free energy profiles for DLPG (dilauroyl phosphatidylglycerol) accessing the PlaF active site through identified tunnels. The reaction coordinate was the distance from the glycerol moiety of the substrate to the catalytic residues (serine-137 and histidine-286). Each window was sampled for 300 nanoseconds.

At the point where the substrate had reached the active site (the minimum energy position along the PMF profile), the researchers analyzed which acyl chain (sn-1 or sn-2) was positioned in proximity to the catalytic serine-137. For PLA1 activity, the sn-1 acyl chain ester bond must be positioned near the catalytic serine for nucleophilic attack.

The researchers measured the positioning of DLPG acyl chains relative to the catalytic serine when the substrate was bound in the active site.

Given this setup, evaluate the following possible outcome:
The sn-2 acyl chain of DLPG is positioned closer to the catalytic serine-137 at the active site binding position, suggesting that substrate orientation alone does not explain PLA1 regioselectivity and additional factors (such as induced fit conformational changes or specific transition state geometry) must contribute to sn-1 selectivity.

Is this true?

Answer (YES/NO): NO